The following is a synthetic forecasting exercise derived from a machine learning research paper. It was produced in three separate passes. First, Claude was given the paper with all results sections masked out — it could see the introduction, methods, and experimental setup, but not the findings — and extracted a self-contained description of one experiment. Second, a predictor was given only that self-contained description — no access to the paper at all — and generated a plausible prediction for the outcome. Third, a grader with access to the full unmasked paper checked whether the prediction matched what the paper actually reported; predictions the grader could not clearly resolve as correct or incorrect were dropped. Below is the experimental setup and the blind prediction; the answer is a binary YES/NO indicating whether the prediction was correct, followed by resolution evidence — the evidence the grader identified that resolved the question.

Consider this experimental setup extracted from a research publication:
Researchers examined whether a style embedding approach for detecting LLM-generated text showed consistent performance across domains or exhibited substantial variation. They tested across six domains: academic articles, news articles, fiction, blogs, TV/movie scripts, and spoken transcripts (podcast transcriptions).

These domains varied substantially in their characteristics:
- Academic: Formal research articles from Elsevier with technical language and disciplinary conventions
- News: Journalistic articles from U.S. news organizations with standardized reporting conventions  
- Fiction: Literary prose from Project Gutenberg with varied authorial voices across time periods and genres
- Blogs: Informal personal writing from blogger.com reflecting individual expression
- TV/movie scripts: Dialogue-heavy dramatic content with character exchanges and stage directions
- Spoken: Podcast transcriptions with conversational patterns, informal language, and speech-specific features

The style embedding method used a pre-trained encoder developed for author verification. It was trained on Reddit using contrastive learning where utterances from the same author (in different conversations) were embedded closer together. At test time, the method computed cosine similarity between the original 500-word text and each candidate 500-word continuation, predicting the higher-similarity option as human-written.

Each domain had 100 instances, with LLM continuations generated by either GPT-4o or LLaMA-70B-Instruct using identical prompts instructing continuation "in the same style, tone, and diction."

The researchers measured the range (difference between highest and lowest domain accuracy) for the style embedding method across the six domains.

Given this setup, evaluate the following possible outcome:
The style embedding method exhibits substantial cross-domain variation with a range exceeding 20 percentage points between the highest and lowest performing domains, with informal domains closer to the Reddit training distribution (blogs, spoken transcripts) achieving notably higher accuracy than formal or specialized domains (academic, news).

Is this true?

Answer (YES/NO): NO